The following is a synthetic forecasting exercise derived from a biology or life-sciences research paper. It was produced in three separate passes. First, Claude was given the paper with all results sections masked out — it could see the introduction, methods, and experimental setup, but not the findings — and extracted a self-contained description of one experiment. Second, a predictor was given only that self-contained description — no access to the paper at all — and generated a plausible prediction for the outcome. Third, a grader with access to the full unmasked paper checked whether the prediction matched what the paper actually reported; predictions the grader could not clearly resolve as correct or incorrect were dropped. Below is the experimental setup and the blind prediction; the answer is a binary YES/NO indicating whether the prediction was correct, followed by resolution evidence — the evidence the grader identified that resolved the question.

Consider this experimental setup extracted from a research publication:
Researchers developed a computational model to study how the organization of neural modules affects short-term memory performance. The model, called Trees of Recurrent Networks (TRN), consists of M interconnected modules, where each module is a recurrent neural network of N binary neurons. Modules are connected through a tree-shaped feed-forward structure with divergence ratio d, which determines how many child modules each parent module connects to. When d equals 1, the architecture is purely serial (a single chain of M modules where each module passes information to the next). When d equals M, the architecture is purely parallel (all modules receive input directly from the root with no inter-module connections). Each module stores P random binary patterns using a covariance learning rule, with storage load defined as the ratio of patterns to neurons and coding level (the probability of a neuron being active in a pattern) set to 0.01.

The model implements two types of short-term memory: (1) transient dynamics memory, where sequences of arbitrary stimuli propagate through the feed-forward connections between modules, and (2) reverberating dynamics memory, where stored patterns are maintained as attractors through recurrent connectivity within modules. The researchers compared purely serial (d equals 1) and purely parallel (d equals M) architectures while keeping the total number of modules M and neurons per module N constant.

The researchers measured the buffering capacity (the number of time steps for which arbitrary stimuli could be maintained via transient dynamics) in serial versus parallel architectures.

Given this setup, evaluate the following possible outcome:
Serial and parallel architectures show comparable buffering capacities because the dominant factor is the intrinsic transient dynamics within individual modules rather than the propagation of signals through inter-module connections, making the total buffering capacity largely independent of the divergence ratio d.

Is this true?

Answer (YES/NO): NO